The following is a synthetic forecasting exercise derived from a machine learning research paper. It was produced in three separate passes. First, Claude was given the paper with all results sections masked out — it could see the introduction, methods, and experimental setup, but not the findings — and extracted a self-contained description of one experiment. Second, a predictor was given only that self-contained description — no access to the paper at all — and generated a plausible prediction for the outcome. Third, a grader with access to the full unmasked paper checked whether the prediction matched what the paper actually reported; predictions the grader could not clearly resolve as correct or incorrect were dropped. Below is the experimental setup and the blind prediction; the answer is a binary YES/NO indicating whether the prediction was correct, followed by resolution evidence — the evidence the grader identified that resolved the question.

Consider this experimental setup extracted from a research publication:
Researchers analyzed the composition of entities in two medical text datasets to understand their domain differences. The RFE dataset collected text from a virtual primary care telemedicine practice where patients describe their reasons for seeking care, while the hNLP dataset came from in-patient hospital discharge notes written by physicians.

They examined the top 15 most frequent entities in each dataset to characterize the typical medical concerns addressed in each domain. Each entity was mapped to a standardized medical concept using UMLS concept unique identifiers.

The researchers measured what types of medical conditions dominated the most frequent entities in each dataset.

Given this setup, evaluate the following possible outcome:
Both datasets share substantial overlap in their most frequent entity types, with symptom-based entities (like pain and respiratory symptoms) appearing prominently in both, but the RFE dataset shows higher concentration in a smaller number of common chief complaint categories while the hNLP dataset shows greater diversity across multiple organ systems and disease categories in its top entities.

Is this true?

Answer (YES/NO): NO